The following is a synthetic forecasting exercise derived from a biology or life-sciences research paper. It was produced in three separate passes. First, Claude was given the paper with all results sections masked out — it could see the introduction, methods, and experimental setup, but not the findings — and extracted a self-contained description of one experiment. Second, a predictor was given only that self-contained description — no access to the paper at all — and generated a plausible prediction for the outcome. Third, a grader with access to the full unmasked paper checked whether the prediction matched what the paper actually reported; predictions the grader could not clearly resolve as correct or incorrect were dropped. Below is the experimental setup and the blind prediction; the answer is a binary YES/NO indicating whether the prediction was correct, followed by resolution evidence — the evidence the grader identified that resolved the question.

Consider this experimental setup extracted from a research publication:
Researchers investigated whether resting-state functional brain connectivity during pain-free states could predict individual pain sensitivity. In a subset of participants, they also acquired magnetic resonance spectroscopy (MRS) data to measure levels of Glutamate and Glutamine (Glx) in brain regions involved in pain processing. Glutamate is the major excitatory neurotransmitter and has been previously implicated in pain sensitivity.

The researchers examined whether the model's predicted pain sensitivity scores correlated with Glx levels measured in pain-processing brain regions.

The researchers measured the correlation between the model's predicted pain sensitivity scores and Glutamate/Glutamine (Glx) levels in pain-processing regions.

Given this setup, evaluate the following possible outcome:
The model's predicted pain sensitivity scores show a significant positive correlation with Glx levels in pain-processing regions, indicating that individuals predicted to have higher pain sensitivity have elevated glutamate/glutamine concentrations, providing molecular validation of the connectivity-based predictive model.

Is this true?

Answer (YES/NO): NO